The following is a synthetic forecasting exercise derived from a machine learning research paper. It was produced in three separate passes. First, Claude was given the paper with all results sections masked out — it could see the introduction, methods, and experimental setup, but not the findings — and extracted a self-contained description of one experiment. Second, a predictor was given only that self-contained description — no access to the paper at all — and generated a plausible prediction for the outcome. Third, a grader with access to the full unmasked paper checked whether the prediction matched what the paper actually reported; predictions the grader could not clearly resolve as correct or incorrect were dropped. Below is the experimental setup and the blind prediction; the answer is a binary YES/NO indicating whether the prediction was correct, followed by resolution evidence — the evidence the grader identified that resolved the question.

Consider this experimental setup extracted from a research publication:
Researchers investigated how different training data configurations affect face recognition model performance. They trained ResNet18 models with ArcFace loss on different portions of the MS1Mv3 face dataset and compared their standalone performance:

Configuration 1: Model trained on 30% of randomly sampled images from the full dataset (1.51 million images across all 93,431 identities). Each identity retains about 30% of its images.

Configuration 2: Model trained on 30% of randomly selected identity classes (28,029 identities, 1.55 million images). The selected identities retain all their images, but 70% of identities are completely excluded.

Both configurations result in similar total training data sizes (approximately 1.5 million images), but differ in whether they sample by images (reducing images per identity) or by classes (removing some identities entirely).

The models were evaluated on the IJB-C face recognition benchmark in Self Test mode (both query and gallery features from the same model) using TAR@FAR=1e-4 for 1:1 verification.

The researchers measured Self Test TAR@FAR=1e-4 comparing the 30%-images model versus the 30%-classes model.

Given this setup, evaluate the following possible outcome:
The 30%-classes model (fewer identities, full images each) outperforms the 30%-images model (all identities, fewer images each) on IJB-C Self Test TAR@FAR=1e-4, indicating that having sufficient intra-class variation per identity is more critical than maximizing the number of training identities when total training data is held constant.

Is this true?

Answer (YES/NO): NO